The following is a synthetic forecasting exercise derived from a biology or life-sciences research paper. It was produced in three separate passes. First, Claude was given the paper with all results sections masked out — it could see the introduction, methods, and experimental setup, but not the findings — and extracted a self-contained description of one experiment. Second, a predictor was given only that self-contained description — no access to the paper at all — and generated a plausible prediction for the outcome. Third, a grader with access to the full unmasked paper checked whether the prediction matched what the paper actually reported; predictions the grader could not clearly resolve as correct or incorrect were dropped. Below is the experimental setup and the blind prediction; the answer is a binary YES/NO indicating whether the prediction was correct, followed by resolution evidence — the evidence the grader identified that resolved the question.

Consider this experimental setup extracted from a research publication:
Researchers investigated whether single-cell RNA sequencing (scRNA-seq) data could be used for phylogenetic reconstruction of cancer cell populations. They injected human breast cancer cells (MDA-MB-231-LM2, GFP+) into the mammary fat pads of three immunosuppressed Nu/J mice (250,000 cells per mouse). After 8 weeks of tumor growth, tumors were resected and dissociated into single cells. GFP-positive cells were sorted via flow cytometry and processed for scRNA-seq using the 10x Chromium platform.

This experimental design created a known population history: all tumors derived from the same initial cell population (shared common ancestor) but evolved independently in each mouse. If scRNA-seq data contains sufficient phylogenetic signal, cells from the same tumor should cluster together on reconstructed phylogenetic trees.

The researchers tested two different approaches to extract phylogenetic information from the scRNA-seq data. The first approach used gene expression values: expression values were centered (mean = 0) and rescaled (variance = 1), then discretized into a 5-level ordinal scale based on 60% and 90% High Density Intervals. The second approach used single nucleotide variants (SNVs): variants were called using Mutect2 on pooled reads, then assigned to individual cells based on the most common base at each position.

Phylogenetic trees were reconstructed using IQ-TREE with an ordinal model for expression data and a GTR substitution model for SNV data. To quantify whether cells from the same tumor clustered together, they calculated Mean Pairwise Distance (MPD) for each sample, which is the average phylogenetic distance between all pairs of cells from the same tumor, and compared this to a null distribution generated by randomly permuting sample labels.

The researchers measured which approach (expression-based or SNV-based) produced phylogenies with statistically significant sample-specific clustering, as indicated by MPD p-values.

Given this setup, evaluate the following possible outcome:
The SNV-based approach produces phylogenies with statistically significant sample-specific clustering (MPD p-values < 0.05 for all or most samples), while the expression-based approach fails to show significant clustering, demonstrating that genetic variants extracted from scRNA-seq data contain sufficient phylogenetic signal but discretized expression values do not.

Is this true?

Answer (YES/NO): NO